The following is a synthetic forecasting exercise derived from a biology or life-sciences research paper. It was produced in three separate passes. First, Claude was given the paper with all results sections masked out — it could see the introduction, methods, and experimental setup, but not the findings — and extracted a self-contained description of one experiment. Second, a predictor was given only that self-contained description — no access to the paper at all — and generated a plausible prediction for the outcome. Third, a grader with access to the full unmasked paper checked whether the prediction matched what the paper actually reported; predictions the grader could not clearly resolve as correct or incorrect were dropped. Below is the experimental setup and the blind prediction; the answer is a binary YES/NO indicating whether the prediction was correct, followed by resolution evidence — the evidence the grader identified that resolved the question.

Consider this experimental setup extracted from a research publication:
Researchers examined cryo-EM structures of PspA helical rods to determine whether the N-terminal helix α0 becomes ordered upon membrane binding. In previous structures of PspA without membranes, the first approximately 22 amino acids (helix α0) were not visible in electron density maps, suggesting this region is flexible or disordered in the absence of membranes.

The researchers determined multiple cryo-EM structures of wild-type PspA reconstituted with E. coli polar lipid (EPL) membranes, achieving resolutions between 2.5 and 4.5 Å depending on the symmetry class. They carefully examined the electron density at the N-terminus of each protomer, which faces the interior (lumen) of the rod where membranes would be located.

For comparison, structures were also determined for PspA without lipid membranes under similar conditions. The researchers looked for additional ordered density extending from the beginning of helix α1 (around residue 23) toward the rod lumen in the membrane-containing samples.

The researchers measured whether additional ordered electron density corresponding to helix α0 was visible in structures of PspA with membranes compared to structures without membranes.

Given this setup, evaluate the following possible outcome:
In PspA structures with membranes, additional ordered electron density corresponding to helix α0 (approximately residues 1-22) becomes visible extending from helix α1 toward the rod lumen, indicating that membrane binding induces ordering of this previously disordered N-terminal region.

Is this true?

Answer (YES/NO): YES